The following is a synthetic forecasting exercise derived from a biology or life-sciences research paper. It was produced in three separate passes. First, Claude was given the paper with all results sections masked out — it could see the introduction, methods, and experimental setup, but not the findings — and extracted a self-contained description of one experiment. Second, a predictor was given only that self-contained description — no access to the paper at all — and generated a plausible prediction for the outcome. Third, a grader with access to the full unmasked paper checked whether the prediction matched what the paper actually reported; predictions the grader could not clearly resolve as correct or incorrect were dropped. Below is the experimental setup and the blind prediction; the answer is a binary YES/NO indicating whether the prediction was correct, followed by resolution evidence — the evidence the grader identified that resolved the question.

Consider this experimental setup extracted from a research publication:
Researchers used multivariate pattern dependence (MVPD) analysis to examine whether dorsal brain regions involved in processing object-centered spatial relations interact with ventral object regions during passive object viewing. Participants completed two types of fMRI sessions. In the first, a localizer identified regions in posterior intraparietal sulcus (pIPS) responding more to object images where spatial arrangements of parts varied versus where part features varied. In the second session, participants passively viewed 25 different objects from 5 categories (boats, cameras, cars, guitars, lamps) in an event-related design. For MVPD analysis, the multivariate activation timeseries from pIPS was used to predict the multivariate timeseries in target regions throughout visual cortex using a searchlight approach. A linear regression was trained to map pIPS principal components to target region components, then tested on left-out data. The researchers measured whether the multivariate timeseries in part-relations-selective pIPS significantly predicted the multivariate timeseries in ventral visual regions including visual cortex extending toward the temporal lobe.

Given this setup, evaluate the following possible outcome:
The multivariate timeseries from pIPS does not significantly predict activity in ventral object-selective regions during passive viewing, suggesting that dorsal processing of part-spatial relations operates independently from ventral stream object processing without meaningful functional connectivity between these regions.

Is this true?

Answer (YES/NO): NO